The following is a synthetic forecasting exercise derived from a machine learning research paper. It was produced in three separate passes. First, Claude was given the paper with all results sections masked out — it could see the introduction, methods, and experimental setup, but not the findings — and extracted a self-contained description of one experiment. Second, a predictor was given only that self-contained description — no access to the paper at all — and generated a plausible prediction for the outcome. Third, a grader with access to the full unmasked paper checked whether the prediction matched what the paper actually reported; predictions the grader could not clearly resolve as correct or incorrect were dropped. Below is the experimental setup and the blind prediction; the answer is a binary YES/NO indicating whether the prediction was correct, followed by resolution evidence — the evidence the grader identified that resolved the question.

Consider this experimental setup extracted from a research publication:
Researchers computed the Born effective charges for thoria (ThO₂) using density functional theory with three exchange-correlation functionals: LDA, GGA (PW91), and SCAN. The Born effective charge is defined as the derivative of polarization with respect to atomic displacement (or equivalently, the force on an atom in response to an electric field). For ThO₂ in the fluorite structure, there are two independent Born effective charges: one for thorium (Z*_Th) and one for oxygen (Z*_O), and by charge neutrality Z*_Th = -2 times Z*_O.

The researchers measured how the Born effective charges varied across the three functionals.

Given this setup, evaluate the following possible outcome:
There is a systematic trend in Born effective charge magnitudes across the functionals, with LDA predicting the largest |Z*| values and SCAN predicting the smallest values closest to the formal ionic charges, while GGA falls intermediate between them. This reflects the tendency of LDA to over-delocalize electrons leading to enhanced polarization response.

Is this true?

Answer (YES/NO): NO